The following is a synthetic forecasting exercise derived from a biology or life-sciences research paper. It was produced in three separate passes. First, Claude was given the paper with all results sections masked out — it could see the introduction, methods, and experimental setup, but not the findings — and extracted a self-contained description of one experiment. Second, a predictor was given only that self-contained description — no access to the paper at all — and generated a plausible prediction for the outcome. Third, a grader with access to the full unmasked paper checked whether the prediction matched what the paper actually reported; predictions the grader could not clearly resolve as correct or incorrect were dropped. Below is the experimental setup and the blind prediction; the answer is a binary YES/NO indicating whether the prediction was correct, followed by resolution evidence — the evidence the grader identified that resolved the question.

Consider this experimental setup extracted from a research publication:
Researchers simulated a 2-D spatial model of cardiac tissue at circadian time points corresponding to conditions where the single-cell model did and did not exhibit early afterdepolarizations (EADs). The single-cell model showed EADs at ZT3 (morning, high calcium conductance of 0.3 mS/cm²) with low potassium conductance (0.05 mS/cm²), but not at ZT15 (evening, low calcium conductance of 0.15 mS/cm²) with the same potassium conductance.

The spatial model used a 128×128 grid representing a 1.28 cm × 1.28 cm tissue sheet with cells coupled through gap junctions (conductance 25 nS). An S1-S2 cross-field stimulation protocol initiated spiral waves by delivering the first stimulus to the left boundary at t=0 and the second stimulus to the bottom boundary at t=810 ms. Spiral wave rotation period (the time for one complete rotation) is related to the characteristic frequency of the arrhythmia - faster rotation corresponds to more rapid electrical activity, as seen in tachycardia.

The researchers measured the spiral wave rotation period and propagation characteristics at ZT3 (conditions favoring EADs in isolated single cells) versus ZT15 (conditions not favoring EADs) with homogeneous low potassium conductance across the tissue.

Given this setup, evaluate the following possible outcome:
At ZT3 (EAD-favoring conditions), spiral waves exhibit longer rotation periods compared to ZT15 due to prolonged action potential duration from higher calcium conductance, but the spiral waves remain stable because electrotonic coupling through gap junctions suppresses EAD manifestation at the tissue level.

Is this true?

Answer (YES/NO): NO